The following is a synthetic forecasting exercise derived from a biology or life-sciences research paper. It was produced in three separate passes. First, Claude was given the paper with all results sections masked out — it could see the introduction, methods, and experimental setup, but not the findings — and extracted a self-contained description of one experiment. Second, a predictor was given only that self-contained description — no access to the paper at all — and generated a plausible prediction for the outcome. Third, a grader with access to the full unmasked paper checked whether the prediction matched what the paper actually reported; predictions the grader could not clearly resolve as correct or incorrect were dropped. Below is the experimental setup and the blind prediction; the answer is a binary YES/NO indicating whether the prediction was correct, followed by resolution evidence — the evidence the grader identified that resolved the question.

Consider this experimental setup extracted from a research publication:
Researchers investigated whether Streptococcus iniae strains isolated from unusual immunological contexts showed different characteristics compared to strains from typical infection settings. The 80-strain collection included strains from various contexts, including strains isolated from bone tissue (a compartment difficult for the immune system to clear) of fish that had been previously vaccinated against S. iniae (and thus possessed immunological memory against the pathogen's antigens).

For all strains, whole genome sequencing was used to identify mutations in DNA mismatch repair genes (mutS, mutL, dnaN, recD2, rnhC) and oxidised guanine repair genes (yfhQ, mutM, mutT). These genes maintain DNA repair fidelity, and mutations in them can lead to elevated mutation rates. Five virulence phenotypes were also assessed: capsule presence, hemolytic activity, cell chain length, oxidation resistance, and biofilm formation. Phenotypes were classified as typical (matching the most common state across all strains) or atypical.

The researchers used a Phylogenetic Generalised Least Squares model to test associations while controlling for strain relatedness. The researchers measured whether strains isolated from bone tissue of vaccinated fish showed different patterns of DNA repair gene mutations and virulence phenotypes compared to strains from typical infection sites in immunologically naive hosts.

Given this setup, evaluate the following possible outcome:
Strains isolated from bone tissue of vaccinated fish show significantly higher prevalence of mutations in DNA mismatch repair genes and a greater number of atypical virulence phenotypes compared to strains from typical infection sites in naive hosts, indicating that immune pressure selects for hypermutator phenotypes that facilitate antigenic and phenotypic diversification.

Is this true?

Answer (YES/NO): YES